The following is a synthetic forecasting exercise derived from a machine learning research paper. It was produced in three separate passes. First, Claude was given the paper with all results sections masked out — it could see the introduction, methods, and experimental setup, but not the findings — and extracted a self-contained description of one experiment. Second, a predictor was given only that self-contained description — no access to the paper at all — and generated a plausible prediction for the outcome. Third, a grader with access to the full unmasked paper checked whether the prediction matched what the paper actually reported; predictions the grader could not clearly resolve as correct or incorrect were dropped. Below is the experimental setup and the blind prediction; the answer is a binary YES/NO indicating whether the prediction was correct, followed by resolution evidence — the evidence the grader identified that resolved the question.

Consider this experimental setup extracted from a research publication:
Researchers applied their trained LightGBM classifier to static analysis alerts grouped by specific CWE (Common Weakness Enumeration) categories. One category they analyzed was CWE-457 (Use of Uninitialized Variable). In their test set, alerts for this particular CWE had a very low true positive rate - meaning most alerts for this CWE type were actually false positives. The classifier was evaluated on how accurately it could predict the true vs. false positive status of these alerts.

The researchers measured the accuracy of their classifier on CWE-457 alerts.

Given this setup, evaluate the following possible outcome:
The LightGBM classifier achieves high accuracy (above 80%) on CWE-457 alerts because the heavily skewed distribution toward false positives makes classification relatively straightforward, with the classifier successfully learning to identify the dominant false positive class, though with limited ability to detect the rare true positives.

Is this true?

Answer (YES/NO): YES